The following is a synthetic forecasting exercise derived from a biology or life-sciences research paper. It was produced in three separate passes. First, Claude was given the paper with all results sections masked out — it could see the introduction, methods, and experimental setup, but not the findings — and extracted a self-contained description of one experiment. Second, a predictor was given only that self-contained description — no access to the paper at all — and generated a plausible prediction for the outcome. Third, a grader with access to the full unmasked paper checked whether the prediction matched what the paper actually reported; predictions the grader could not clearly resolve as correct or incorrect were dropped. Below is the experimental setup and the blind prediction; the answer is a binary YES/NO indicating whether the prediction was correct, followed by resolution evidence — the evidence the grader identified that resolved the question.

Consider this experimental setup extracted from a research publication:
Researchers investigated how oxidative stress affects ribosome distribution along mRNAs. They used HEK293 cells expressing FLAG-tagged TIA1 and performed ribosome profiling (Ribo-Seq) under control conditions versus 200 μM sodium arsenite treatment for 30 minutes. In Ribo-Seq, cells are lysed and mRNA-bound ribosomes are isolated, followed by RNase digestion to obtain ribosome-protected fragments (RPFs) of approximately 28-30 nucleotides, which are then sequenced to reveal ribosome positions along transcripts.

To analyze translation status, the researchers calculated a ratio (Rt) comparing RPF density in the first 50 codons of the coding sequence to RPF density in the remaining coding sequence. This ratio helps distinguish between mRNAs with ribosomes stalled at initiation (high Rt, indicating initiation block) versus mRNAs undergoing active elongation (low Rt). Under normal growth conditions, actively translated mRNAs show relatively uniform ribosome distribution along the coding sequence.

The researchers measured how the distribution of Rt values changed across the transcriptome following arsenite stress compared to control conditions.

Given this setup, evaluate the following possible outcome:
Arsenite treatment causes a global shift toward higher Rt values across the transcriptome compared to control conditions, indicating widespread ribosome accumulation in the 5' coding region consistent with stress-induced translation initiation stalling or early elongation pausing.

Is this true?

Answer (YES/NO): YES